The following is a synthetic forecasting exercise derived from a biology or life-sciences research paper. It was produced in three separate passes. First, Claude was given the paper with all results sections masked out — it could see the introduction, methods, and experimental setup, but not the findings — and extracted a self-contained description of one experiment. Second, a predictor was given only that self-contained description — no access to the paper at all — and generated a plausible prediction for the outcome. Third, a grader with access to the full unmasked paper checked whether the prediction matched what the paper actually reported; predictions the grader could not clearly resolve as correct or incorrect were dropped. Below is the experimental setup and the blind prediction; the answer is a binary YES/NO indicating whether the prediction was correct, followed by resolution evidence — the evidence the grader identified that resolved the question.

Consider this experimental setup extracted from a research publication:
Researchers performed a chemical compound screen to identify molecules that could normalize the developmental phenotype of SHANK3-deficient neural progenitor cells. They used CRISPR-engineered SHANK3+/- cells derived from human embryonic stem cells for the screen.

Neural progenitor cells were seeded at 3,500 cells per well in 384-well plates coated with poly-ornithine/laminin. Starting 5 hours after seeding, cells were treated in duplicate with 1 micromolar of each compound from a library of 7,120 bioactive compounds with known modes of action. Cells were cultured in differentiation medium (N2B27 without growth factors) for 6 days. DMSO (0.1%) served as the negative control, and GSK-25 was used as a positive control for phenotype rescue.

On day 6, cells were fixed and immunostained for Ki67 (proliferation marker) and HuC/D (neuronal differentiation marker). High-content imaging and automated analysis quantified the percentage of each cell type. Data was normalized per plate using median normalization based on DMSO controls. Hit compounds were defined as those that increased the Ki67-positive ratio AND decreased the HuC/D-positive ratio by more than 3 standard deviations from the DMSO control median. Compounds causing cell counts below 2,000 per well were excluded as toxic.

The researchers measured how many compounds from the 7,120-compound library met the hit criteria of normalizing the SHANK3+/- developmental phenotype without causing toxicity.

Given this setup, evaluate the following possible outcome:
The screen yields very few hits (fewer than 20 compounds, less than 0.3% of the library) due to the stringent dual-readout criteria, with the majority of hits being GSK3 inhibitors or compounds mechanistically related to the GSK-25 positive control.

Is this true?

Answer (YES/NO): NO